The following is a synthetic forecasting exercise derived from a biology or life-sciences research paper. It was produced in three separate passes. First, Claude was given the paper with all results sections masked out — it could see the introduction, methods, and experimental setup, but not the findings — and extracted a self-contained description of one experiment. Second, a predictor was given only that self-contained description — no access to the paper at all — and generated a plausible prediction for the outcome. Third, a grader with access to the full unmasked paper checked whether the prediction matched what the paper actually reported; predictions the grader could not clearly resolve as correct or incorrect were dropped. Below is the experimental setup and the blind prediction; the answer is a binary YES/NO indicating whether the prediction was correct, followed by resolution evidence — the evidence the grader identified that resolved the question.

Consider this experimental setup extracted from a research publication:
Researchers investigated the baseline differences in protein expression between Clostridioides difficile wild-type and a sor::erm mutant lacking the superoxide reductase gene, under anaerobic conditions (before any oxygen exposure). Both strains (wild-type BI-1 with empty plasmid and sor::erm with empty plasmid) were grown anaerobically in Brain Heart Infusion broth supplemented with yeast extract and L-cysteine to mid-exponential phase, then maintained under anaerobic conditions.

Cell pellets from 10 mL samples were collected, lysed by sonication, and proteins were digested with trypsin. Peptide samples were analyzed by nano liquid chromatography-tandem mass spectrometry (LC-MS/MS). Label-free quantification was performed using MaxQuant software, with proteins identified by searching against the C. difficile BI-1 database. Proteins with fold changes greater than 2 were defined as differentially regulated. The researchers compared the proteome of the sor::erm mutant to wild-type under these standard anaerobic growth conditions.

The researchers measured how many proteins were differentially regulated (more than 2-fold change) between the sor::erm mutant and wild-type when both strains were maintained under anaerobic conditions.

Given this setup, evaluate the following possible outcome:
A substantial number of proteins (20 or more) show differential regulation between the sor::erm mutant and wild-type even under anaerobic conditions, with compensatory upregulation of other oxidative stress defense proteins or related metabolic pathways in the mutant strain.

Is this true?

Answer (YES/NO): NO